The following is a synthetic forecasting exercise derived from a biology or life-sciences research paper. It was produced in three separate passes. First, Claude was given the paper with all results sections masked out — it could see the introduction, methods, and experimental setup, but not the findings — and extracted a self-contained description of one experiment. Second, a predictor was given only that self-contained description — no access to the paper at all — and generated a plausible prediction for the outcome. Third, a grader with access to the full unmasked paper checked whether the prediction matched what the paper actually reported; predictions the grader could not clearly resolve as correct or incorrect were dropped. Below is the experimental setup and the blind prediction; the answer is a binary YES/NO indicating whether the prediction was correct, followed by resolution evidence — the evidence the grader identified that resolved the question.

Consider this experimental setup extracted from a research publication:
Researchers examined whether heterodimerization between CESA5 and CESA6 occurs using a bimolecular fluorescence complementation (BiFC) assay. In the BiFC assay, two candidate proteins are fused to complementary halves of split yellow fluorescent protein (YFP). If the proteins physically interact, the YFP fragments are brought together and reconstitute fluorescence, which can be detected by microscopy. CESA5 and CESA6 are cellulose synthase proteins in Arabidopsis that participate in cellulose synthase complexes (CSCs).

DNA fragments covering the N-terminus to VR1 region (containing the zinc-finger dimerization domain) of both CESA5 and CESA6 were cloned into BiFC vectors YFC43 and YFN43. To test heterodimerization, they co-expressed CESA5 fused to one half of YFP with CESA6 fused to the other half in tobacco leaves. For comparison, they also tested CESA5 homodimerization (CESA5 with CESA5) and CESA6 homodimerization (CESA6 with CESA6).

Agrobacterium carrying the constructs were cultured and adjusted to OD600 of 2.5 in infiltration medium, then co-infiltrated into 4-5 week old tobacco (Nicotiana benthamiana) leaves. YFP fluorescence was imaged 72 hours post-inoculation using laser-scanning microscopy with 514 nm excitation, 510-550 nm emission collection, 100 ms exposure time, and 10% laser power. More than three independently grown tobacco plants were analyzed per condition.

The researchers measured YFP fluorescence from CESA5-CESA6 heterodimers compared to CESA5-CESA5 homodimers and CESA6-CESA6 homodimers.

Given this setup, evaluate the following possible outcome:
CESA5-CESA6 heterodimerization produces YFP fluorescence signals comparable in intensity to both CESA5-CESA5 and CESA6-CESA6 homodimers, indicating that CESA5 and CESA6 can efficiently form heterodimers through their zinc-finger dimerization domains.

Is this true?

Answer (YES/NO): NO